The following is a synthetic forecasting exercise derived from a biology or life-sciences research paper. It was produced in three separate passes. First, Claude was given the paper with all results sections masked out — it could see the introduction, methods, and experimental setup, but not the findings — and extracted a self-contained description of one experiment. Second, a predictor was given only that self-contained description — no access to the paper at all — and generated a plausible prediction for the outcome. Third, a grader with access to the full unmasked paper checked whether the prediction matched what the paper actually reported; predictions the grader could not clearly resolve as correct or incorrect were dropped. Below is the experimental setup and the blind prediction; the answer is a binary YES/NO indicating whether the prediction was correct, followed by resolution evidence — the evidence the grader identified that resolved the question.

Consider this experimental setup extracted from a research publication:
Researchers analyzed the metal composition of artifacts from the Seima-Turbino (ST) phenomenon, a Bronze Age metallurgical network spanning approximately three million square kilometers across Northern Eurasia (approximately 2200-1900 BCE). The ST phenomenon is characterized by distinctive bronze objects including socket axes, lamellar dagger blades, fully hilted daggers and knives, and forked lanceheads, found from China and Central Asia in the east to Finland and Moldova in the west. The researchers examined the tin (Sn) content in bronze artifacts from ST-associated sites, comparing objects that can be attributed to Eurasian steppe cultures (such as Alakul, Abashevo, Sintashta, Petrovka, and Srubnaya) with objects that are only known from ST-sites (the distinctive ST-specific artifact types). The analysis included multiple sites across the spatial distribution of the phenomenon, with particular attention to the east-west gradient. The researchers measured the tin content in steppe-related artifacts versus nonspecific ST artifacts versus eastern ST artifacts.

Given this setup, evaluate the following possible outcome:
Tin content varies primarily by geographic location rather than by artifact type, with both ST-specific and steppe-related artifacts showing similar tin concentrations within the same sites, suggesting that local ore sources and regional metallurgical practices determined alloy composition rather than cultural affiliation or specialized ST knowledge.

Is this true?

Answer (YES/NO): NO